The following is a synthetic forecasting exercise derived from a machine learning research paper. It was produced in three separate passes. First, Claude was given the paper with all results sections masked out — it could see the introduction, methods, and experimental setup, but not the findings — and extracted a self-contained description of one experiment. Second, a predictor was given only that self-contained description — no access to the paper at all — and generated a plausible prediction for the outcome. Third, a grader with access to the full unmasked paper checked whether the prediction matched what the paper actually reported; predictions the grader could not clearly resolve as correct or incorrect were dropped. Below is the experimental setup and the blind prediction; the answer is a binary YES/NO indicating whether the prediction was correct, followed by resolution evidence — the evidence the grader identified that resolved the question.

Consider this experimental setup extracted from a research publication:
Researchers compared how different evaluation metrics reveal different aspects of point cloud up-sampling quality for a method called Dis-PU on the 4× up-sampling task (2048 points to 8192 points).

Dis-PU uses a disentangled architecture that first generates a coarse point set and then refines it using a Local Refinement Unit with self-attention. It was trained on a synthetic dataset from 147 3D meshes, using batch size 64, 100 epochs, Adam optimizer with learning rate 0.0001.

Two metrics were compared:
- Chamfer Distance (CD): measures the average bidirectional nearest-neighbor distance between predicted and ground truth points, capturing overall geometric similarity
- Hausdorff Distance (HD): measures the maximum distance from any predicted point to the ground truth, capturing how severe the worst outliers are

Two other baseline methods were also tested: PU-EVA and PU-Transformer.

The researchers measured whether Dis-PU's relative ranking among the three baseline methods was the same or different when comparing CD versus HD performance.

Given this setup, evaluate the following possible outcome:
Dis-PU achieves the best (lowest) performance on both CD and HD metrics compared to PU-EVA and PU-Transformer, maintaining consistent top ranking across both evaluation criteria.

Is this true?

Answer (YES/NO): NO